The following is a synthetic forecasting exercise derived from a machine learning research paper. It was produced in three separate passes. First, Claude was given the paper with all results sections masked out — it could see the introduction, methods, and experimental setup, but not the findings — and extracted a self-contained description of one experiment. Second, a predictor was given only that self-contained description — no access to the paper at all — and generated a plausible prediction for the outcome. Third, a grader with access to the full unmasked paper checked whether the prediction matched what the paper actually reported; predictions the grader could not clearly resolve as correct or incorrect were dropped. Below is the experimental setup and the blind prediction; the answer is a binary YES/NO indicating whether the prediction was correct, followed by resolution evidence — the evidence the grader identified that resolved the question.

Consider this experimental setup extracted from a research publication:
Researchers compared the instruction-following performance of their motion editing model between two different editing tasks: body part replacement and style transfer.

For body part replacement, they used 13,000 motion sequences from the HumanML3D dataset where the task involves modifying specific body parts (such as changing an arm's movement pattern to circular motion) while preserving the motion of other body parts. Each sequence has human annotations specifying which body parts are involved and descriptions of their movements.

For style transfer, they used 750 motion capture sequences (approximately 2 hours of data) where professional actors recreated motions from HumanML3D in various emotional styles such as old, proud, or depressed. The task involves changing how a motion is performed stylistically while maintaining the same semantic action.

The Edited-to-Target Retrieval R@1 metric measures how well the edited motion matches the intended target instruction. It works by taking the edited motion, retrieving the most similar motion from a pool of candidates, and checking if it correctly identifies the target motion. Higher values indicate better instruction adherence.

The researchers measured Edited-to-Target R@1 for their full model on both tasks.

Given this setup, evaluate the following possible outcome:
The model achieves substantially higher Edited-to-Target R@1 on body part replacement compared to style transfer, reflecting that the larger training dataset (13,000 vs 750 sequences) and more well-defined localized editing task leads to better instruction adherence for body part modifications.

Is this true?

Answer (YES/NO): NO